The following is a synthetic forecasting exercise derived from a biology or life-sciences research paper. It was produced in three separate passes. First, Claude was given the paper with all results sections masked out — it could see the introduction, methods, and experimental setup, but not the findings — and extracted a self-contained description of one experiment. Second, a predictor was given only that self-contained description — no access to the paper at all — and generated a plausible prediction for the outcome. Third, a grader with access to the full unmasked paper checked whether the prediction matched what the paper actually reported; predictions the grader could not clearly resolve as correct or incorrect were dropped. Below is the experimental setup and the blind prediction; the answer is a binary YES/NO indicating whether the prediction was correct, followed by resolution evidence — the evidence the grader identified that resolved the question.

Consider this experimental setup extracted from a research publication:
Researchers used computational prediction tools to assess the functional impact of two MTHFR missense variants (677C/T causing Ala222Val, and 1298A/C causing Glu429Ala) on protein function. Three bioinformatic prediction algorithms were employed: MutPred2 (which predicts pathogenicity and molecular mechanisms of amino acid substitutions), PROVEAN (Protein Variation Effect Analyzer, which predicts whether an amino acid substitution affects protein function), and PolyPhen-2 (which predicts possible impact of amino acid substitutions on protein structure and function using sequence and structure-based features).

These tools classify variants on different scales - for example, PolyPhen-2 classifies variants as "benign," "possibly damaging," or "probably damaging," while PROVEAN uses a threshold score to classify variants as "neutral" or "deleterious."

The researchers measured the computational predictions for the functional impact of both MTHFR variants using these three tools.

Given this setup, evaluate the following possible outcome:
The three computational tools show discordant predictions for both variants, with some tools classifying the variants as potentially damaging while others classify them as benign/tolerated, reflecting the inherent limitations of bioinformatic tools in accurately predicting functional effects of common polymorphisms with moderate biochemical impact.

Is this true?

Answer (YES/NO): NO